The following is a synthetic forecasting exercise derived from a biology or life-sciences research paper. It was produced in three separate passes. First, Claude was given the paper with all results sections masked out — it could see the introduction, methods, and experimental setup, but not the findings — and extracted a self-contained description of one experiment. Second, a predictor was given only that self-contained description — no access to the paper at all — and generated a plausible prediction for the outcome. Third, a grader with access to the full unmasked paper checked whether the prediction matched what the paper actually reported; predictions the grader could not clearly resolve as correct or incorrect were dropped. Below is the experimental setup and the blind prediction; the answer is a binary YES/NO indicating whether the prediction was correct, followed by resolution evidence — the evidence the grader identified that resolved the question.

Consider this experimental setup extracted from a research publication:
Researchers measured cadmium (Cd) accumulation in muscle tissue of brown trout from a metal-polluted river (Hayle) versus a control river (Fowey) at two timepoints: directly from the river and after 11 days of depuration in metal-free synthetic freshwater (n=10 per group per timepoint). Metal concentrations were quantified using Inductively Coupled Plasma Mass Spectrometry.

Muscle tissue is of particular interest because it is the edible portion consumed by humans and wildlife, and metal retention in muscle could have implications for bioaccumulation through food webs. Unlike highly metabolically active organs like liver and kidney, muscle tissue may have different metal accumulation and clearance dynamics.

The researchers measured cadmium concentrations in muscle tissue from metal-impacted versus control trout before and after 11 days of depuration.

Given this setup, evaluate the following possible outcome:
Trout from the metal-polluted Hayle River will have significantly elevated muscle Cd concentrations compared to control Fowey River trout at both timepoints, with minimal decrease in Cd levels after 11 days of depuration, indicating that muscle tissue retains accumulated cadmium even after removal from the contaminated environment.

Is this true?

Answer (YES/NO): YES